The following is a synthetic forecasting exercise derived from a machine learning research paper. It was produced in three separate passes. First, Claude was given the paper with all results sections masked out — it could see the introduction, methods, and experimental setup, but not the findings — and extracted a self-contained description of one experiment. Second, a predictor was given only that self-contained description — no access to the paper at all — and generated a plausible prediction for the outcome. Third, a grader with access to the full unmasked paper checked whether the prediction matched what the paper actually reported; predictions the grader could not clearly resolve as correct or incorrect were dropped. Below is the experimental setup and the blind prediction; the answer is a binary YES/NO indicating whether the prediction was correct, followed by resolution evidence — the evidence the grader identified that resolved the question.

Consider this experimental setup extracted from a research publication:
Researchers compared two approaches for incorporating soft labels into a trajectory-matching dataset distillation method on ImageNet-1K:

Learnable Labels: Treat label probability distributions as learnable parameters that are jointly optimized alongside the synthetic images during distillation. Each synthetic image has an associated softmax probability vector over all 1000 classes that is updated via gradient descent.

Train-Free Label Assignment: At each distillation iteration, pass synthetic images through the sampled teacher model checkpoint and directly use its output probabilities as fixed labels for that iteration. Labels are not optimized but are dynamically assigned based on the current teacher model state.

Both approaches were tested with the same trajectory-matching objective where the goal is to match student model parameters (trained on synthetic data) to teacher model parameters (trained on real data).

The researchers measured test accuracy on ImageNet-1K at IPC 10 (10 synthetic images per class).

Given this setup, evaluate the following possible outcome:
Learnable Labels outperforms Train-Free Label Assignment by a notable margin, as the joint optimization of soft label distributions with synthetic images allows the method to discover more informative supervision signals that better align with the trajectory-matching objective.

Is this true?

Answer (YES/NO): NO